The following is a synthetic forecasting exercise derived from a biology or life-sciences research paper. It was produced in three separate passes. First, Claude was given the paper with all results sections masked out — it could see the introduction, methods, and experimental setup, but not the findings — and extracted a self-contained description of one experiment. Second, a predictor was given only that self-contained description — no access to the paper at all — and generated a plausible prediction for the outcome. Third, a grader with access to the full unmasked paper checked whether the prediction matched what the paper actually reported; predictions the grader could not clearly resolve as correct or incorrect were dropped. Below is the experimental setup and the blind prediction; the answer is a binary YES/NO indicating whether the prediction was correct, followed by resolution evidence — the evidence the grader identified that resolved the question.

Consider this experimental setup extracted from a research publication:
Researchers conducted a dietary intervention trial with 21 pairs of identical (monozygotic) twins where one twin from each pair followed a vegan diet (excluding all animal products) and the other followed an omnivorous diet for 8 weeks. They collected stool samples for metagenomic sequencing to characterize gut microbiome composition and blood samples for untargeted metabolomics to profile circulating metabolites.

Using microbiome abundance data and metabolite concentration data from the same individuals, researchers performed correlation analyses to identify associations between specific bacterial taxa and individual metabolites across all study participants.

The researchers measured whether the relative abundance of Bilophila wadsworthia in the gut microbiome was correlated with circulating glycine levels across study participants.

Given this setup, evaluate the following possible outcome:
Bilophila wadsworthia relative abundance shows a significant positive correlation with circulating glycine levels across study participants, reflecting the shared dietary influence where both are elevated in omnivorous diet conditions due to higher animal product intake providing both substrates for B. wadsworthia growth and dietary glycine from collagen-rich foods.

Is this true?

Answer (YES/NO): NO